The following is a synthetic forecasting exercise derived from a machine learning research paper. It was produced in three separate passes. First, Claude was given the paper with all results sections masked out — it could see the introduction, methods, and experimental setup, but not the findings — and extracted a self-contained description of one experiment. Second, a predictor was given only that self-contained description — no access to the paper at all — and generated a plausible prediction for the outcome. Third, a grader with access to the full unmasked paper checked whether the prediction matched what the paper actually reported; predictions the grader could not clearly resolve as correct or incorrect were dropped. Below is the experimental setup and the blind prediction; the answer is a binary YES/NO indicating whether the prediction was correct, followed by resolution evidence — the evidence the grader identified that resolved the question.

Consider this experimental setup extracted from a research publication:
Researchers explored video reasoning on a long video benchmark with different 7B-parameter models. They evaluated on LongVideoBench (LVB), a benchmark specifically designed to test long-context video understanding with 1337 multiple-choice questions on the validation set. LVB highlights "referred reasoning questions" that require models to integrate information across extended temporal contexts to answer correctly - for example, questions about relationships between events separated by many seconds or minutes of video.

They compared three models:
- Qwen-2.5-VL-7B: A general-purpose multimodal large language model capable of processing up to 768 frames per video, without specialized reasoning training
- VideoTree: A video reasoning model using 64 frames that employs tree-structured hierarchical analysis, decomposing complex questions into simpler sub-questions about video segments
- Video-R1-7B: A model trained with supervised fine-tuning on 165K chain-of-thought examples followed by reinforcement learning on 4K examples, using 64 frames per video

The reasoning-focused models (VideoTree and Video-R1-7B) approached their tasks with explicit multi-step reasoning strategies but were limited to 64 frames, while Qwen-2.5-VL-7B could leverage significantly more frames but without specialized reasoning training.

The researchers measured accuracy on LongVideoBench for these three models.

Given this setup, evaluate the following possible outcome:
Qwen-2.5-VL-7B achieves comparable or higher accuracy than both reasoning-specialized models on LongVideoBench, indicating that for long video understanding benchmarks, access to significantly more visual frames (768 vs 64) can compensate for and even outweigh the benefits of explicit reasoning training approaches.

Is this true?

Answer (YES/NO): YES